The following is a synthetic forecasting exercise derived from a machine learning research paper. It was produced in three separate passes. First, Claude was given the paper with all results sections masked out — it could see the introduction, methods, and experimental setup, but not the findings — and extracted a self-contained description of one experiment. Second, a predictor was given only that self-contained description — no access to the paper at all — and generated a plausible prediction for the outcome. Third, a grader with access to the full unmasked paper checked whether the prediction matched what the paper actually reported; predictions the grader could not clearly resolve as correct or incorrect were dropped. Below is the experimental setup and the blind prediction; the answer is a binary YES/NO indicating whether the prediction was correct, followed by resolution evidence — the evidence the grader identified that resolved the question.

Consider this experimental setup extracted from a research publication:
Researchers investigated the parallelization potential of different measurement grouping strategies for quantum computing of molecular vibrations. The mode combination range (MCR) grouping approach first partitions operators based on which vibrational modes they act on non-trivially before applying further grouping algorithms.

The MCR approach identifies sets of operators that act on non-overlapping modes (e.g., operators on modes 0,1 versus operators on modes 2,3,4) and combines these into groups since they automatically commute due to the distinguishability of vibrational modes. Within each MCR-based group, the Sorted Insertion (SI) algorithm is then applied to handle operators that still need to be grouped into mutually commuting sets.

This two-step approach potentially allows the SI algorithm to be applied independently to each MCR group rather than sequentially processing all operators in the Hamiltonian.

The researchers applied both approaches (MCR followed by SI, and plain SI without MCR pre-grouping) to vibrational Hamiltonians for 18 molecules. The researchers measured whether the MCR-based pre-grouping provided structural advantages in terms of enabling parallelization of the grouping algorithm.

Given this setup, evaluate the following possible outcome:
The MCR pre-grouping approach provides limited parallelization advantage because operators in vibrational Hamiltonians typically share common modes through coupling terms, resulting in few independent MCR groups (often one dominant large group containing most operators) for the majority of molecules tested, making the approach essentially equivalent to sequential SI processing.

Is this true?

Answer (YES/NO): YES